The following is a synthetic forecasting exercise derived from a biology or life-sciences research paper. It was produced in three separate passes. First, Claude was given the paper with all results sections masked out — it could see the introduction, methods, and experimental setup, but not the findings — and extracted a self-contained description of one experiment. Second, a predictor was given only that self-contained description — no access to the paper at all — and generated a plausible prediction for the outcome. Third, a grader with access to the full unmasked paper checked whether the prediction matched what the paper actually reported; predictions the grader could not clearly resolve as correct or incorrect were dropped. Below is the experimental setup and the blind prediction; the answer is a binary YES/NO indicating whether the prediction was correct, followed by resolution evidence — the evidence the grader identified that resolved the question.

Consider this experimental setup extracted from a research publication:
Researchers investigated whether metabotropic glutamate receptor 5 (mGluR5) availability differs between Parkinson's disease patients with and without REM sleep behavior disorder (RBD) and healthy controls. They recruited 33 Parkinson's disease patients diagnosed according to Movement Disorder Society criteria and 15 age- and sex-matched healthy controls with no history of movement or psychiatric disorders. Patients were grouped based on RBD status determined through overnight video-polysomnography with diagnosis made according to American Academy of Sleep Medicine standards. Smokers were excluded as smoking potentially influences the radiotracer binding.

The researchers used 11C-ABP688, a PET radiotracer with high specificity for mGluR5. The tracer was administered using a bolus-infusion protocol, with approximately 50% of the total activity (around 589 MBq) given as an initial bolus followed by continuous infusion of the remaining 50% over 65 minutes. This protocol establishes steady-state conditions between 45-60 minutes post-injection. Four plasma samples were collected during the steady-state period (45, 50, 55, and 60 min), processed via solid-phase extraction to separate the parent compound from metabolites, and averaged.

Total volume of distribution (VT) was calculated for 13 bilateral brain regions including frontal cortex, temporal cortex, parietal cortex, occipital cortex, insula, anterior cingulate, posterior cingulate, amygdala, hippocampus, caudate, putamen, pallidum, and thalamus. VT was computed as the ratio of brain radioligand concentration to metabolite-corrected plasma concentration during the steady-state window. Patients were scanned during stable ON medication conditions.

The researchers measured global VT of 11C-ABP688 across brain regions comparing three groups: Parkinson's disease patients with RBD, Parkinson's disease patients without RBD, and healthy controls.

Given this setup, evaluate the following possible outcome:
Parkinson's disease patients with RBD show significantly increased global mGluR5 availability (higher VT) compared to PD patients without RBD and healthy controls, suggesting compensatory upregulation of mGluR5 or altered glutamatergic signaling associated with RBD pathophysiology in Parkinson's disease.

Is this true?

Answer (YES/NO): YES